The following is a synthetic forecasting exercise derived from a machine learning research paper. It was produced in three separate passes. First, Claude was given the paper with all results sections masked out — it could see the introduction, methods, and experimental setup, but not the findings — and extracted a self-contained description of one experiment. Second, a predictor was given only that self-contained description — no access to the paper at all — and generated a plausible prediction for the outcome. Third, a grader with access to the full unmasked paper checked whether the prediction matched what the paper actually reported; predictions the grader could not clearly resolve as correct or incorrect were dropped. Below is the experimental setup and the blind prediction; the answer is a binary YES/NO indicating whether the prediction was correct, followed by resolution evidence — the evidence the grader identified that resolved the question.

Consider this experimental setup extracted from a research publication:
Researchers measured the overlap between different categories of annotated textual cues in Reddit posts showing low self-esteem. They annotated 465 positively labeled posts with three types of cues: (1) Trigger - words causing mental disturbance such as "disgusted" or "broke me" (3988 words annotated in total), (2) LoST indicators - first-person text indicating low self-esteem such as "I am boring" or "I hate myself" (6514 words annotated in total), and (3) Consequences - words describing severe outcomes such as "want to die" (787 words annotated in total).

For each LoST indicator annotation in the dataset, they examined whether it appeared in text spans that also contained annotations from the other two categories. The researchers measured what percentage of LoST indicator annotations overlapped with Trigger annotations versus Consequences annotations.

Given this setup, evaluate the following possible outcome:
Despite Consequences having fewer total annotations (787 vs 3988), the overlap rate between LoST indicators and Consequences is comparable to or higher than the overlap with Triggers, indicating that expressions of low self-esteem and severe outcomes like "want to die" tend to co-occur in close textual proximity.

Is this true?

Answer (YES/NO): NO